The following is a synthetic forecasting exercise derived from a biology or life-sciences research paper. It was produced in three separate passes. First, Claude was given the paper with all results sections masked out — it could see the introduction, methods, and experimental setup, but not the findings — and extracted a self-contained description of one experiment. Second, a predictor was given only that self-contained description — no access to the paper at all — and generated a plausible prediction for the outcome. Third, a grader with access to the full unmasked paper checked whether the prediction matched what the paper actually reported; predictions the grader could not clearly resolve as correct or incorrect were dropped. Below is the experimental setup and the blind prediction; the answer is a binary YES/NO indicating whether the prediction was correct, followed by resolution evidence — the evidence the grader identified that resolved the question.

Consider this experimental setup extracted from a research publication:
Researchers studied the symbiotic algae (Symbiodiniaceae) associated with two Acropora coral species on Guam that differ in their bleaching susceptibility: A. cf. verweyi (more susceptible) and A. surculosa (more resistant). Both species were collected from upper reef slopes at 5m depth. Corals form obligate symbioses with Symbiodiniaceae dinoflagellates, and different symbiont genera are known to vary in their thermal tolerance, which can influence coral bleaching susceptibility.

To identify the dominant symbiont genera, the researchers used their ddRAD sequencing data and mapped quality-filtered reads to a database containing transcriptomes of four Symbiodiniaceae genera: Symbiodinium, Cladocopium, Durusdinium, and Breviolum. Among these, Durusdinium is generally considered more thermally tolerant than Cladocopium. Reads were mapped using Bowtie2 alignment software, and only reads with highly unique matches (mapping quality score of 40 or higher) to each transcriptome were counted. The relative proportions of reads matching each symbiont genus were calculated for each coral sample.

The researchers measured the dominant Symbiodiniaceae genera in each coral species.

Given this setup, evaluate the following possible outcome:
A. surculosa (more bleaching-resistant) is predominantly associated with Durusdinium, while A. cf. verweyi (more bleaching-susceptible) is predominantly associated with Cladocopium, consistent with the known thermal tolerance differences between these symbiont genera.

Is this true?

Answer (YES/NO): NO